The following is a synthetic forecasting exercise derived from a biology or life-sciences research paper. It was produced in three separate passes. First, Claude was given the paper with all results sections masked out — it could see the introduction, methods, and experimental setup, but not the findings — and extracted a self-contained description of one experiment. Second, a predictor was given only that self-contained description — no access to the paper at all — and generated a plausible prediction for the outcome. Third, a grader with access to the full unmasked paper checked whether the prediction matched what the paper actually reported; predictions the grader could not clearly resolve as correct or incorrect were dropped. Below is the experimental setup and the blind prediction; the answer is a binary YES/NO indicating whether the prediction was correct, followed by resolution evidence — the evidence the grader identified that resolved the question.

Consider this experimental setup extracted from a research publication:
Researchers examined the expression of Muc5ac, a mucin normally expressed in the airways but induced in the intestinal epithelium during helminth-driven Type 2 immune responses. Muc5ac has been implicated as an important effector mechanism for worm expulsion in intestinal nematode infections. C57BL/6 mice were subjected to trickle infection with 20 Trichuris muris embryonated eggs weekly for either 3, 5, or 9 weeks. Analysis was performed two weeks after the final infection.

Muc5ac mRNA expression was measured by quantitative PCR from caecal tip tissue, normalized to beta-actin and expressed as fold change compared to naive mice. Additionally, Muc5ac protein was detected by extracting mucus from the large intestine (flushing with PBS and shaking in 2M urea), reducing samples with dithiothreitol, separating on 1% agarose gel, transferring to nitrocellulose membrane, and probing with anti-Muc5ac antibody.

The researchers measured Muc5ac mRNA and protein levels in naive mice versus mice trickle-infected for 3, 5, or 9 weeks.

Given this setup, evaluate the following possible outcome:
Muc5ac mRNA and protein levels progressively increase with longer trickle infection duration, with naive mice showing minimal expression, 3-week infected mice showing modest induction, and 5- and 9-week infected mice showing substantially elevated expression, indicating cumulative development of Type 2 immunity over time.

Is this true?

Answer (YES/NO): NO